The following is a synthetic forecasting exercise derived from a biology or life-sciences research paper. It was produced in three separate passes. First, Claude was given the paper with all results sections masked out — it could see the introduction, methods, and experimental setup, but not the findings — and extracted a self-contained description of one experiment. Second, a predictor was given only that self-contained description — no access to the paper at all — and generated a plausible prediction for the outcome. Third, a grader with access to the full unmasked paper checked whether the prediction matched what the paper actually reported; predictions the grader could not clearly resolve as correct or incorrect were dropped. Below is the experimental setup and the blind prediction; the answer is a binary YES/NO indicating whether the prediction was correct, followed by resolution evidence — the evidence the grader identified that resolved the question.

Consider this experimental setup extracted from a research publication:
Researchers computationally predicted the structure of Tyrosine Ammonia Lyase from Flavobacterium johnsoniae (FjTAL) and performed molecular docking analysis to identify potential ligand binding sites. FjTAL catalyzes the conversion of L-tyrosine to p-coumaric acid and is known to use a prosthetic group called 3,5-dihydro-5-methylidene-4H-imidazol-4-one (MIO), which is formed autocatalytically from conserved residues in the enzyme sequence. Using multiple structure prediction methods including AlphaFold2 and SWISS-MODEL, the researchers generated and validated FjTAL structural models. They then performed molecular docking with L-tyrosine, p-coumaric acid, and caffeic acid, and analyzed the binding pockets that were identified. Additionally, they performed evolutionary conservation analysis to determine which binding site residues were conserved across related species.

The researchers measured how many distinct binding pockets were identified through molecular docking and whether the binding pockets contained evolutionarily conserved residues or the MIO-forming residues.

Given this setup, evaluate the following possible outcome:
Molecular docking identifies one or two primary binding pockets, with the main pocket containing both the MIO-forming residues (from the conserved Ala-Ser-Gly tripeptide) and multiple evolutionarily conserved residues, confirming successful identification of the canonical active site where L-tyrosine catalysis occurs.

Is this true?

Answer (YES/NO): YES